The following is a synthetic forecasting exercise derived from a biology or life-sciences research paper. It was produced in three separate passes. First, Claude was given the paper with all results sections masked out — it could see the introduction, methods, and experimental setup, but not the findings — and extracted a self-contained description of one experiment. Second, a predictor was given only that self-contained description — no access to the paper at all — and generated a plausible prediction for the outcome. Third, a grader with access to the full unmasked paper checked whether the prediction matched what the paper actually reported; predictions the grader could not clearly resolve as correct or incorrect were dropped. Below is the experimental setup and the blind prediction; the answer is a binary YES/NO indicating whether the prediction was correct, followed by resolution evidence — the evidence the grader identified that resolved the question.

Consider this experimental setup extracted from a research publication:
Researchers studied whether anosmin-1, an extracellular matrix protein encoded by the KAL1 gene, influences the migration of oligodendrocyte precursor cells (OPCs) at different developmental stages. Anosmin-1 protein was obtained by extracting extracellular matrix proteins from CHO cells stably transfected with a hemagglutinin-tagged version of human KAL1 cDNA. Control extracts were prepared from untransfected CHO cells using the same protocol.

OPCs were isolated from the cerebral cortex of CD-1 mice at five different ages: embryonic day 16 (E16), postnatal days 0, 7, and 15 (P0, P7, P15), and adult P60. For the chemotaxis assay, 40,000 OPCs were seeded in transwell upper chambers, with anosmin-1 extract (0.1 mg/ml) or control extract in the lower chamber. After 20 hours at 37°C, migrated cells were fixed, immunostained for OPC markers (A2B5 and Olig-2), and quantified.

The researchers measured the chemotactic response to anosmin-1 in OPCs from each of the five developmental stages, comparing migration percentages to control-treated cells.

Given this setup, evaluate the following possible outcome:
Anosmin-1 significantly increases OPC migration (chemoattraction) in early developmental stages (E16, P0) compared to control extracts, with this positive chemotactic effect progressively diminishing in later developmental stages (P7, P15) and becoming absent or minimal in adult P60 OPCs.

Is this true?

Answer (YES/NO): NO